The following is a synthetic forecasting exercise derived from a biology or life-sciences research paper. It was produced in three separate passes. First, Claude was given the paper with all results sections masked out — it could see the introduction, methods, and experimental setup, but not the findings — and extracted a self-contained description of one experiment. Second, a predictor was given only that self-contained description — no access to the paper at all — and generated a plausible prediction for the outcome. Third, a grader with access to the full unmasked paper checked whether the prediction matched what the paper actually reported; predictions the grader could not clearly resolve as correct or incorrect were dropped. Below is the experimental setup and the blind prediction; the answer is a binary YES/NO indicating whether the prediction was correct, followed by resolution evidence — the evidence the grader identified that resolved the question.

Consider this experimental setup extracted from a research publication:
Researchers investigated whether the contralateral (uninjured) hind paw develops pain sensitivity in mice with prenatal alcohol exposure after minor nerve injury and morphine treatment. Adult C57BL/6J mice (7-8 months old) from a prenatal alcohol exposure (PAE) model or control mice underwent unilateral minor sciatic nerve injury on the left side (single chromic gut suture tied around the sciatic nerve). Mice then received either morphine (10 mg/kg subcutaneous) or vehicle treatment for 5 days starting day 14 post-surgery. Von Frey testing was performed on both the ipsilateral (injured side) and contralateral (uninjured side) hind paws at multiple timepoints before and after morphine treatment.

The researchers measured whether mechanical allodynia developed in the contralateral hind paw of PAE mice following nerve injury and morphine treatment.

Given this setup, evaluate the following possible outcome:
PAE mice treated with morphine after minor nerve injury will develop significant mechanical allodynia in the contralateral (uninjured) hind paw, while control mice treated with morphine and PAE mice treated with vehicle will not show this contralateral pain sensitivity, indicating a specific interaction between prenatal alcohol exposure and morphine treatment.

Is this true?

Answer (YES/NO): NO